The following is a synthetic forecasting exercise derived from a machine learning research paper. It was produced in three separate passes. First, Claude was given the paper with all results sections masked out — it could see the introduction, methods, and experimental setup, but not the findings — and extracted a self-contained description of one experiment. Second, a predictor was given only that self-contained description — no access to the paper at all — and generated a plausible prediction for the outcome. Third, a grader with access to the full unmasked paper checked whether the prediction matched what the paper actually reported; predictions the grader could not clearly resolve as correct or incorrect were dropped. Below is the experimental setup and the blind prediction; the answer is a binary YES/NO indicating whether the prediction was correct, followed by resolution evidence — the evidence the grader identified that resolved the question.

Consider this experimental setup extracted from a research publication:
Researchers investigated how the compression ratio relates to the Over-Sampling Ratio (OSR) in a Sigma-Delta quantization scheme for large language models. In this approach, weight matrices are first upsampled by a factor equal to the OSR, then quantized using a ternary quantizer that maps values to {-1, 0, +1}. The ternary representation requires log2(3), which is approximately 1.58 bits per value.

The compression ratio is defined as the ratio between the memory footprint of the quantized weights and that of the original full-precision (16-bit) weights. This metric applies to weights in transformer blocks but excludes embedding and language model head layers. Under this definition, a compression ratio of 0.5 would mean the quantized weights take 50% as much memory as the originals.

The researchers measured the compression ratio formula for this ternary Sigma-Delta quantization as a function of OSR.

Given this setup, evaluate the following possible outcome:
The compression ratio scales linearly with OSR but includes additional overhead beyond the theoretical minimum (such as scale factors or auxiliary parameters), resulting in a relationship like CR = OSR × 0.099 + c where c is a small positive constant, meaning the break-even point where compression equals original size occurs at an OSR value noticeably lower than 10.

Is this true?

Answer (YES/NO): NO